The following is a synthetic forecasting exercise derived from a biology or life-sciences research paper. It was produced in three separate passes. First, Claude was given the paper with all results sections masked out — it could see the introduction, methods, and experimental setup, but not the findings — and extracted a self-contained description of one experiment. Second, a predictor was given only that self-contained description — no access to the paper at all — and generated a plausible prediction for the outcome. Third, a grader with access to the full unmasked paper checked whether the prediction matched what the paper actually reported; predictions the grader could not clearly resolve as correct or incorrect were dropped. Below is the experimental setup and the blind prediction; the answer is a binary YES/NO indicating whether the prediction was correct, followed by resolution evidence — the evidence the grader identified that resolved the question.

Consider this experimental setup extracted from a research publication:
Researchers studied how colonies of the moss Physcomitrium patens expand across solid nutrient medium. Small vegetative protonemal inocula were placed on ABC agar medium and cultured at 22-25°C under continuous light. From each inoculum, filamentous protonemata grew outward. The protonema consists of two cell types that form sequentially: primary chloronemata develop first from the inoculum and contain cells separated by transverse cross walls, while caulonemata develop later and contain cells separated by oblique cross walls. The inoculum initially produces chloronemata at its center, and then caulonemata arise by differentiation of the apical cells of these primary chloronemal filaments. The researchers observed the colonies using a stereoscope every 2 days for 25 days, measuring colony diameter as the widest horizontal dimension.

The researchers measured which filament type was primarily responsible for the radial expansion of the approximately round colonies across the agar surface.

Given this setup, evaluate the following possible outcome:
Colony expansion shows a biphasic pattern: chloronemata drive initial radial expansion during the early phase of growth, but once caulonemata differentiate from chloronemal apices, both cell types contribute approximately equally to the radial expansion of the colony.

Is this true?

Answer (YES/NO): NO